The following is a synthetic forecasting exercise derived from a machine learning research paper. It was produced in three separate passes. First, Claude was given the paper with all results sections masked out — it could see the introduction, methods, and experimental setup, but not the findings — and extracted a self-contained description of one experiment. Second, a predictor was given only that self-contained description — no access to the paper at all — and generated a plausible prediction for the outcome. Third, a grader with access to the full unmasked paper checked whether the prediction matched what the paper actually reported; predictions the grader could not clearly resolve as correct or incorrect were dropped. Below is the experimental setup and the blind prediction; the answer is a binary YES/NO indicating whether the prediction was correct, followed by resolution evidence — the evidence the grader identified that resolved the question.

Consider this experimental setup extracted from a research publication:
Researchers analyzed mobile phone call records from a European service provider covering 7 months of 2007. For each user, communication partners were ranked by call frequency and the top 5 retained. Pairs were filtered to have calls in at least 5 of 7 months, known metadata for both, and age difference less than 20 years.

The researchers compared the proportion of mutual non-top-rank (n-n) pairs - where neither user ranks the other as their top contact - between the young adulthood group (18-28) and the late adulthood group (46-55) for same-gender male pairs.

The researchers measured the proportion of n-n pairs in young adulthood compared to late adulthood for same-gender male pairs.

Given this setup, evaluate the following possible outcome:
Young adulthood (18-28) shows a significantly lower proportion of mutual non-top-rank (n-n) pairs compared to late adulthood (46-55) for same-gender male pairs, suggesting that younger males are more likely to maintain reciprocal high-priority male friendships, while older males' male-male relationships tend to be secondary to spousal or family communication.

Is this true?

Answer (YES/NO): NO